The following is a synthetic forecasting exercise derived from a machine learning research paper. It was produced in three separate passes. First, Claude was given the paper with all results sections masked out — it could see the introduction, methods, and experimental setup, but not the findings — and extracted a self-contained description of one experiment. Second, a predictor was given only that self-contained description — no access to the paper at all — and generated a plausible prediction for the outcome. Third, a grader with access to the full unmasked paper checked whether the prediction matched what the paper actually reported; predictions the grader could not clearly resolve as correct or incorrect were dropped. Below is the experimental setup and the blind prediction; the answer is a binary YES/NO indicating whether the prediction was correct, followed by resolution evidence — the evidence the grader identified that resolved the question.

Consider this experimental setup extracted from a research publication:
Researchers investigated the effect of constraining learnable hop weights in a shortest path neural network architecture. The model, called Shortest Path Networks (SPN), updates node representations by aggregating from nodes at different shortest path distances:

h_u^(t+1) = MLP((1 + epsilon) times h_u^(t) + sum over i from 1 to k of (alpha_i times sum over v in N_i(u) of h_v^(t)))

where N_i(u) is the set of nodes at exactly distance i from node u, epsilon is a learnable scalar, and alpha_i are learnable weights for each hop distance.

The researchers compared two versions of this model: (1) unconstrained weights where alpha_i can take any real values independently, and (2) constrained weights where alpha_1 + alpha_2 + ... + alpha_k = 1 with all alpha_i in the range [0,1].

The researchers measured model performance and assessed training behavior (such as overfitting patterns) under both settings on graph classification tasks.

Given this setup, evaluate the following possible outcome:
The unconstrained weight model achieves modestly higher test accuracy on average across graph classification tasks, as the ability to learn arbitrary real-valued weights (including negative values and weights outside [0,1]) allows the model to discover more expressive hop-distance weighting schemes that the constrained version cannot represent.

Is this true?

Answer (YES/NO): NO